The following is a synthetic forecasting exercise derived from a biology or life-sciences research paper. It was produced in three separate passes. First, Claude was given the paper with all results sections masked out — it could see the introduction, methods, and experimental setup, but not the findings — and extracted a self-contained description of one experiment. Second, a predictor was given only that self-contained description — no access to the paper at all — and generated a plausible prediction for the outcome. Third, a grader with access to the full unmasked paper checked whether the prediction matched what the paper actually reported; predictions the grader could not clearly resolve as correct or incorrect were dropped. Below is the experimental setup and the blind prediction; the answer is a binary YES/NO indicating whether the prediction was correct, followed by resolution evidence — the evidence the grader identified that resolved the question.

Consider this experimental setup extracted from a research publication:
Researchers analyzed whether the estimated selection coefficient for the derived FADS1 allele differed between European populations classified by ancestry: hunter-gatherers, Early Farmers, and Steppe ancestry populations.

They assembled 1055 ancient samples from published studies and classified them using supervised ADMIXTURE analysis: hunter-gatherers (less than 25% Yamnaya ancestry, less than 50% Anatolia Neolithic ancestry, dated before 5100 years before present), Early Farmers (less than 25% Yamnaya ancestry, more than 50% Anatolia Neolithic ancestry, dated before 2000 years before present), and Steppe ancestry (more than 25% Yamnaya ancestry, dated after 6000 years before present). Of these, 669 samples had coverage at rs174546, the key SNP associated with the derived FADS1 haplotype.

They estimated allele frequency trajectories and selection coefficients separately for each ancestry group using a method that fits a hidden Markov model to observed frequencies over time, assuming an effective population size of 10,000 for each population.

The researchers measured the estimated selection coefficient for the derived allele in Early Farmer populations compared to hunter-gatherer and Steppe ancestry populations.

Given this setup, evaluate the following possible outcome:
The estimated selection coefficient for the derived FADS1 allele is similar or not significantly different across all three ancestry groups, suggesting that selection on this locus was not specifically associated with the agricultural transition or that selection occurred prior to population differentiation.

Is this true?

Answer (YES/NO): NO